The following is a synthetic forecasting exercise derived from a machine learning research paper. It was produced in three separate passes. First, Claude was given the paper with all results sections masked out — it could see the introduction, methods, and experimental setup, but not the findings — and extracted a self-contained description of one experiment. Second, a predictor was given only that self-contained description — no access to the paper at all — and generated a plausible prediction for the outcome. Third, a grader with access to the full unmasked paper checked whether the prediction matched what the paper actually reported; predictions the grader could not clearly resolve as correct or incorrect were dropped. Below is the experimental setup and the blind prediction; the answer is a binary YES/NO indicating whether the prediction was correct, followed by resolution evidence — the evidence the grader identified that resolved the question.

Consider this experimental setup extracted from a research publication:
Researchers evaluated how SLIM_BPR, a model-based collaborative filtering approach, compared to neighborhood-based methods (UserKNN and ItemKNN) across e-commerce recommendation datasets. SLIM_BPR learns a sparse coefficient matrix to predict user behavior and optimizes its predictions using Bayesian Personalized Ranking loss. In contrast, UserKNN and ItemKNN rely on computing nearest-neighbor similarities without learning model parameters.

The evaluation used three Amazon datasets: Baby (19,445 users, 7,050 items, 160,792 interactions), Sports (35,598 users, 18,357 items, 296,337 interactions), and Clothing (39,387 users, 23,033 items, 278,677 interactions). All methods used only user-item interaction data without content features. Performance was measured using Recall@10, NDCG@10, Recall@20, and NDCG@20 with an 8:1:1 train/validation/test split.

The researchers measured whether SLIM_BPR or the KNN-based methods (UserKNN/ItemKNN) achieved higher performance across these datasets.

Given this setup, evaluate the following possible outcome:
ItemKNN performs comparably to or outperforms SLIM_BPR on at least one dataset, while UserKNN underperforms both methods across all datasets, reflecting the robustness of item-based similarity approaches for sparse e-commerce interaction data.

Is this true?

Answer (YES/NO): NO